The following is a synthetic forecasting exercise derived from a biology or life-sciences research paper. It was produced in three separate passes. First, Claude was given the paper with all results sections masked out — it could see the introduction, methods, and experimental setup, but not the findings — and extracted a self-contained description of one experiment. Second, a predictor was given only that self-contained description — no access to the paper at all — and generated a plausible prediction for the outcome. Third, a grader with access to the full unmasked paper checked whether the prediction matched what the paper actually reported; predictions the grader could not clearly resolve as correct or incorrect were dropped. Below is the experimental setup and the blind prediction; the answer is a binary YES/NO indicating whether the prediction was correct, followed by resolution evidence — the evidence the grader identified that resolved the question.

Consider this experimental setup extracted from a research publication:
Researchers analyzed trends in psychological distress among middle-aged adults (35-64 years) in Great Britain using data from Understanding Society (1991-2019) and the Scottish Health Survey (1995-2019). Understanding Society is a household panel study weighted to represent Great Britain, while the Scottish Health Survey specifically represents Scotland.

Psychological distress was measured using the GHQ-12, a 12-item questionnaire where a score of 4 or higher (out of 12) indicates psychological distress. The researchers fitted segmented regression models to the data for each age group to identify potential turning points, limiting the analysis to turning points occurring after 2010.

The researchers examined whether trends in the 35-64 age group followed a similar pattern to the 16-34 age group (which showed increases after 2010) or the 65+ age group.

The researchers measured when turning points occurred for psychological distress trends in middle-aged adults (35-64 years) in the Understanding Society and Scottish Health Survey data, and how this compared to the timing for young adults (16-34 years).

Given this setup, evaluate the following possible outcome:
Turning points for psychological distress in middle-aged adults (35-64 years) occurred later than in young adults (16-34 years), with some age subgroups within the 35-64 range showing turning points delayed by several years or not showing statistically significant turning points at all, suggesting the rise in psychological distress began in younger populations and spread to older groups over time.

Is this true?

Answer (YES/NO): YES